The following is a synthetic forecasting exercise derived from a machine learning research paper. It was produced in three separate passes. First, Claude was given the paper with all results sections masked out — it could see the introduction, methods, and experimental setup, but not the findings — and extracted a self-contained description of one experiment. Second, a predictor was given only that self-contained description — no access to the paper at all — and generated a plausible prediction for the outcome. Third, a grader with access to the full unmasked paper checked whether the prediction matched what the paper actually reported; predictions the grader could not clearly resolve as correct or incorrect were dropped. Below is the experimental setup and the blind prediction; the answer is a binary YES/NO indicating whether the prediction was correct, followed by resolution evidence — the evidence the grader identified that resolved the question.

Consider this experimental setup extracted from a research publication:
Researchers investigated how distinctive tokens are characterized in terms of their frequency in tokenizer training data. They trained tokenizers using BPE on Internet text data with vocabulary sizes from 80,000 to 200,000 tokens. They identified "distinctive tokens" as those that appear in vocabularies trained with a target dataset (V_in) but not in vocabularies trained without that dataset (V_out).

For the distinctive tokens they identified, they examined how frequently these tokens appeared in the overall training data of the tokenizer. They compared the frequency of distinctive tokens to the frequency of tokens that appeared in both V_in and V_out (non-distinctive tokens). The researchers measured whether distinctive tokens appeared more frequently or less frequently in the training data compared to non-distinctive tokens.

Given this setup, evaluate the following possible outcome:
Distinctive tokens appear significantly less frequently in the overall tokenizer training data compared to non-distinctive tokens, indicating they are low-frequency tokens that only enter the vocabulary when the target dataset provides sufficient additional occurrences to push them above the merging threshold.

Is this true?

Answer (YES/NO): YES